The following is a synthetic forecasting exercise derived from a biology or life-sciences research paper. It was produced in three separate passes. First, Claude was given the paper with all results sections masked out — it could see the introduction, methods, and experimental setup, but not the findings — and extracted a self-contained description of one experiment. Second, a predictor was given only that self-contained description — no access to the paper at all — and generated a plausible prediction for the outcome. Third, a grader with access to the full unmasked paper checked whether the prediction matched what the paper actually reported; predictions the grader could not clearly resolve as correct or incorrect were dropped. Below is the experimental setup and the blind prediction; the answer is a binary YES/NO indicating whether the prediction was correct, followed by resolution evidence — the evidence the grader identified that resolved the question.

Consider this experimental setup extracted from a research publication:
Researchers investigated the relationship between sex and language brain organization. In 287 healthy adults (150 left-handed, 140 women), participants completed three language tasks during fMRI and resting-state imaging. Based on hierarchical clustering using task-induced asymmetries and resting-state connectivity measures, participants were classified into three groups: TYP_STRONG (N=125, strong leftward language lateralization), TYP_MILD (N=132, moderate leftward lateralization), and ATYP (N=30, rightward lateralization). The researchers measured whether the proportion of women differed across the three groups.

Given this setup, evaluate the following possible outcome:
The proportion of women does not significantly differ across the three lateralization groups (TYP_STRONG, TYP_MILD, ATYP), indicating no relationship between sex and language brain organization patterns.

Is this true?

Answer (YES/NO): NO